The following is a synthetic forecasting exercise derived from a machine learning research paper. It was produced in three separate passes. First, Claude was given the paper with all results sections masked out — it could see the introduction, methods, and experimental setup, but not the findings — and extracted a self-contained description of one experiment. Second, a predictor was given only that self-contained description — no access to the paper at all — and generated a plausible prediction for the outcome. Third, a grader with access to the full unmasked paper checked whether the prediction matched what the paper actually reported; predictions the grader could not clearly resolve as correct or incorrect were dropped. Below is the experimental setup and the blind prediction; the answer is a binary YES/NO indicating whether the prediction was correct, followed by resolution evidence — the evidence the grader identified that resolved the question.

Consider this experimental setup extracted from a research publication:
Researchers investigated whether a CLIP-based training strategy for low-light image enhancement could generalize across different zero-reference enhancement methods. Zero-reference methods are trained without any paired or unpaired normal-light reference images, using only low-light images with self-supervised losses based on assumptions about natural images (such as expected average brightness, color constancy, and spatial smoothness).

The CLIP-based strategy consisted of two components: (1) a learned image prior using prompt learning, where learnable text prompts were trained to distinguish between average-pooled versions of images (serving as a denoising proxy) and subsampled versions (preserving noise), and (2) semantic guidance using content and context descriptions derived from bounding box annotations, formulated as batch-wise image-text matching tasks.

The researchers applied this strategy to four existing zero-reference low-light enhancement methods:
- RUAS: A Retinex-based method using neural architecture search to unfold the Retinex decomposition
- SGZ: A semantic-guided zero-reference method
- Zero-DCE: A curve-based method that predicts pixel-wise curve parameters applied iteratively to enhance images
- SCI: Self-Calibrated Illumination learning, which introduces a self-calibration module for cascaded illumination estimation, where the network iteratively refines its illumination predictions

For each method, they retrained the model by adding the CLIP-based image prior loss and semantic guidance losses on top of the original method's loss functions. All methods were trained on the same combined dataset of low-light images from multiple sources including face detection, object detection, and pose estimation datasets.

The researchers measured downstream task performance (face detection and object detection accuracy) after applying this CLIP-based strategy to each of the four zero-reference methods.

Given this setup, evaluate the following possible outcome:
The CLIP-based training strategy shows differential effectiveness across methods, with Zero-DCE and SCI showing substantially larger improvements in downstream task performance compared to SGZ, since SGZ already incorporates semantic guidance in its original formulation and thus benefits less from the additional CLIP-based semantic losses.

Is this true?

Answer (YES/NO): NO